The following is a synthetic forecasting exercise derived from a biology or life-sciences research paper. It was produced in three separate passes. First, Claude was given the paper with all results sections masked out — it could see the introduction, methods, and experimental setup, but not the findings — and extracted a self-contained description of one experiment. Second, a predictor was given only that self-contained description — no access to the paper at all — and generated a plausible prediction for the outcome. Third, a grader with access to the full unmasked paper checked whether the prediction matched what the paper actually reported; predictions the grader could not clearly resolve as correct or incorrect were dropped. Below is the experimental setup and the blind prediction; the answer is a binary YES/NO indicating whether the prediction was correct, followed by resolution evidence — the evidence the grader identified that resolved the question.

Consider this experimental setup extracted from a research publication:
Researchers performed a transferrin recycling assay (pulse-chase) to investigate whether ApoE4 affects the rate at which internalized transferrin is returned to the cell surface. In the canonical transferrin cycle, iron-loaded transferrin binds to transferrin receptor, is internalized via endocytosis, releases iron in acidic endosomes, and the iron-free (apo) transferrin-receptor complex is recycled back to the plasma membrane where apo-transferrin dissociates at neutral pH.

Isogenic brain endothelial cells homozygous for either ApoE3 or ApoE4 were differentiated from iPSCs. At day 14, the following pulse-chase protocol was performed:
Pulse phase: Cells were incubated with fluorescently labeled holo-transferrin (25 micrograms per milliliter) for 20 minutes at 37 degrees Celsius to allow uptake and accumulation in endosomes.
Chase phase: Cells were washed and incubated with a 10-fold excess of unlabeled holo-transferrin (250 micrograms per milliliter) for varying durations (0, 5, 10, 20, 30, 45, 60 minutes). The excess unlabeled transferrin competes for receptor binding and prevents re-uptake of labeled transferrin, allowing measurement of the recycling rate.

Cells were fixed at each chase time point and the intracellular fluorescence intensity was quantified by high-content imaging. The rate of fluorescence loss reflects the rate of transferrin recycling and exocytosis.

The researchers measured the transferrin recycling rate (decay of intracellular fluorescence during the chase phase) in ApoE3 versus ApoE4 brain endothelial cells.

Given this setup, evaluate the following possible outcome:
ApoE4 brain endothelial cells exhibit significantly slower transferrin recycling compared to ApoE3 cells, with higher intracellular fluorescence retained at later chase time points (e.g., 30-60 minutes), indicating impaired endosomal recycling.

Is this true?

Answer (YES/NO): NO